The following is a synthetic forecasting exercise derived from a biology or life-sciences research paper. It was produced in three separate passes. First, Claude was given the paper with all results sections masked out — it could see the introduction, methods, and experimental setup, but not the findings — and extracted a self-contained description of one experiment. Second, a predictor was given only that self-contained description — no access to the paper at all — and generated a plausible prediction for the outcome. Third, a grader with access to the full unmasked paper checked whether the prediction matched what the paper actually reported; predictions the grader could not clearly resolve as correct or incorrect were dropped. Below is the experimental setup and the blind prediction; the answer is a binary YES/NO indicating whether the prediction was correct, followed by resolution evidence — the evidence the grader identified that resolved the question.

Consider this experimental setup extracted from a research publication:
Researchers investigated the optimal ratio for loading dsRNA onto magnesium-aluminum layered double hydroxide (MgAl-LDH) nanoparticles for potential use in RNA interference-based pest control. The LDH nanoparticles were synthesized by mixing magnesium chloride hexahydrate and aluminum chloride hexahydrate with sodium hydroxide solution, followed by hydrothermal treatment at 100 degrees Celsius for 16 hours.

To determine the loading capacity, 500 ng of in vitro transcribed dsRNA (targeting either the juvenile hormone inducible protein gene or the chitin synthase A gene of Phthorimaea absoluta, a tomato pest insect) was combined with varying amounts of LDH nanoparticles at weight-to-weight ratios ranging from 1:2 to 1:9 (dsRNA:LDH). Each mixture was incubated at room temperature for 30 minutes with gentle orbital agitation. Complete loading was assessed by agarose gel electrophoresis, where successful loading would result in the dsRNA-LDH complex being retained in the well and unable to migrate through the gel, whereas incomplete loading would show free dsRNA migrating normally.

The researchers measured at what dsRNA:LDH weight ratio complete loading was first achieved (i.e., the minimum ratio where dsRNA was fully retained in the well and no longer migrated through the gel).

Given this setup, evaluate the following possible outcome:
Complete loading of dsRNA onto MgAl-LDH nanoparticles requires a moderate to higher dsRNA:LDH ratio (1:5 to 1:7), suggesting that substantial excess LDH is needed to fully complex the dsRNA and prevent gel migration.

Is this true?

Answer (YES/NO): YES